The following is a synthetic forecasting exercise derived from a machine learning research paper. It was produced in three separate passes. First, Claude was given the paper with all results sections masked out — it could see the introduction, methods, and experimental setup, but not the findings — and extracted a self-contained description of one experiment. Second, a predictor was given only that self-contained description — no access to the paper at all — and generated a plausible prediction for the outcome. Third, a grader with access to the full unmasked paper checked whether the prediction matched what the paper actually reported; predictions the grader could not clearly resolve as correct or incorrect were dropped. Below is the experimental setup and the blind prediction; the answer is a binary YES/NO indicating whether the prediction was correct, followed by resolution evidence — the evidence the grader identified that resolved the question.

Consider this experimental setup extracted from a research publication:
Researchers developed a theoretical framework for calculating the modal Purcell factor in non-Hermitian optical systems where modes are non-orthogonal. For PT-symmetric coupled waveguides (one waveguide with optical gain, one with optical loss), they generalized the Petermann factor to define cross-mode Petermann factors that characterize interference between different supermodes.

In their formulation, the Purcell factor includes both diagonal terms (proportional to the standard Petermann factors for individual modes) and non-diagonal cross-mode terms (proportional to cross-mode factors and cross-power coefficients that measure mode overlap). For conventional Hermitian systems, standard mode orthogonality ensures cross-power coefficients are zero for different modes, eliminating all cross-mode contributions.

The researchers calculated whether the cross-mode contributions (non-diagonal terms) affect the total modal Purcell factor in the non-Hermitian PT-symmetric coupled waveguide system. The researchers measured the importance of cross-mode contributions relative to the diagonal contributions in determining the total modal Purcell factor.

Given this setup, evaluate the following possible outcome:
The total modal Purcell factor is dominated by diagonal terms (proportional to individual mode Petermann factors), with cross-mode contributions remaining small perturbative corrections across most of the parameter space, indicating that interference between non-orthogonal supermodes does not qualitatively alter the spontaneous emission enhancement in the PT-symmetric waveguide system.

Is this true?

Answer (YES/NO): NO